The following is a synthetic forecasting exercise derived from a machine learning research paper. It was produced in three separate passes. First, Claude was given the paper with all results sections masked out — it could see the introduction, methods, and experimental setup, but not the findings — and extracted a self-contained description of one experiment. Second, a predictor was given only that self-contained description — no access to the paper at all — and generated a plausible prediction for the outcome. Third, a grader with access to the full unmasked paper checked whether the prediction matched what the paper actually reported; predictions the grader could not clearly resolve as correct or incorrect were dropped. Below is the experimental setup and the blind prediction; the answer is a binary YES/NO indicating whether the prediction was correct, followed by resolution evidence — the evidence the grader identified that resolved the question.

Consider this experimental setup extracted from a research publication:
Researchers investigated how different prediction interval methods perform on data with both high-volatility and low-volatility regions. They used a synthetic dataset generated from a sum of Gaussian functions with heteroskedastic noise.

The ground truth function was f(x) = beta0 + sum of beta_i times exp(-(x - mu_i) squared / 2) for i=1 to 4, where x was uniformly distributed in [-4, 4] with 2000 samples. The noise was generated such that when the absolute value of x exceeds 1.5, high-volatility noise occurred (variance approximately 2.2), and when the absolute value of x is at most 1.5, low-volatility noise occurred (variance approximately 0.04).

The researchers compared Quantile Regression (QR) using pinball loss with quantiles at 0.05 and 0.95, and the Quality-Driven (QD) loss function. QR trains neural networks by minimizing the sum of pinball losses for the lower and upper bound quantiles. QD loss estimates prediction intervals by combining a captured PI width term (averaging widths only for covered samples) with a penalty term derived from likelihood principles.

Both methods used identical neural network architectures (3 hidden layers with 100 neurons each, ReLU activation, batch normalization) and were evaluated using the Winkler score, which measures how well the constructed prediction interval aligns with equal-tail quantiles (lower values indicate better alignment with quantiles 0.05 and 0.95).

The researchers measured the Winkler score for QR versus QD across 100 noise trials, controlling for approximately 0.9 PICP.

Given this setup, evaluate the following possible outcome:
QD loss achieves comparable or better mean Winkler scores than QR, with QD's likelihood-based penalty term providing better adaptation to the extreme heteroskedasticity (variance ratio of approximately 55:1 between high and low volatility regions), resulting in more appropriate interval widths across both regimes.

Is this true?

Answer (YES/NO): NO